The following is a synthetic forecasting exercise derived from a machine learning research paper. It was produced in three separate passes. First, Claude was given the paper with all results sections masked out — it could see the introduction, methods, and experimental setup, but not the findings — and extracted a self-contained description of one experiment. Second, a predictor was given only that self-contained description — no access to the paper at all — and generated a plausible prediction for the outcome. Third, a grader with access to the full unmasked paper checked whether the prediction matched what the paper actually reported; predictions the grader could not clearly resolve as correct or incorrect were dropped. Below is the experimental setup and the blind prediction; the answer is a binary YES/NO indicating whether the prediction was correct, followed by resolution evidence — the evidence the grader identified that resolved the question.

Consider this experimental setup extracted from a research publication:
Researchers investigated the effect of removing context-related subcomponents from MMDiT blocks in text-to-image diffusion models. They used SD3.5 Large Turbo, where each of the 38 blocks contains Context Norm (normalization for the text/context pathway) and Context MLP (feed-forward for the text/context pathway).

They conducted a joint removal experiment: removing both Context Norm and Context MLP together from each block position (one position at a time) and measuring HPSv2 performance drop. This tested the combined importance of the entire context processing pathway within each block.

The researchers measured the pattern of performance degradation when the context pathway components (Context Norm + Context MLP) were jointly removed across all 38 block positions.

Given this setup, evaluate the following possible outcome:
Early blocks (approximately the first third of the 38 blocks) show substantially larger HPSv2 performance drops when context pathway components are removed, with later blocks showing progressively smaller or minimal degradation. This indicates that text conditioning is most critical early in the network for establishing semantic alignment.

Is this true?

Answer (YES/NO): NO